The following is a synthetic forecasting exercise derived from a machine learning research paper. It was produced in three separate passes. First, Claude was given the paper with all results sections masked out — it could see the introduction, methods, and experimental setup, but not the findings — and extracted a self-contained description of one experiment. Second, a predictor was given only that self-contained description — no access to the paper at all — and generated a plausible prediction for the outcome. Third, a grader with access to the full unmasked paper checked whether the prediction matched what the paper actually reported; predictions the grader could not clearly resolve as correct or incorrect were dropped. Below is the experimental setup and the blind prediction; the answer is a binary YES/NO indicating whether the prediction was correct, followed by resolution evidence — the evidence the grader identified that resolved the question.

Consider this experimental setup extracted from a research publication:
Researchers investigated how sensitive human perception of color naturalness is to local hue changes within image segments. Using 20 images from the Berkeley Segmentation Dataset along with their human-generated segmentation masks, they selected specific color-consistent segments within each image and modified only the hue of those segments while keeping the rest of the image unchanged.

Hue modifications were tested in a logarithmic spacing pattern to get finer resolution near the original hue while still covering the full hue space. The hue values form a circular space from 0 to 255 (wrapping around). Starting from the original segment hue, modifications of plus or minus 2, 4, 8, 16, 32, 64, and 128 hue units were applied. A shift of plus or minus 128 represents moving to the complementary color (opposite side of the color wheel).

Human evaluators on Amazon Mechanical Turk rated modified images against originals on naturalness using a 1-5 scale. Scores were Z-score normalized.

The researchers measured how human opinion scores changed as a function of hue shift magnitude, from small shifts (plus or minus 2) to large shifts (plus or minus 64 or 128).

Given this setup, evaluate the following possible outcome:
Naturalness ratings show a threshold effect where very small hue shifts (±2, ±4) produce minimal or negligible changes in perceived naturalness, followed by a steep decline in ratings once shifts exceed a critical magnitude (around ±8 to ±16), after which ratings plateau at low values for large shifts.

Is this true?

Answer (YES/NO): NO